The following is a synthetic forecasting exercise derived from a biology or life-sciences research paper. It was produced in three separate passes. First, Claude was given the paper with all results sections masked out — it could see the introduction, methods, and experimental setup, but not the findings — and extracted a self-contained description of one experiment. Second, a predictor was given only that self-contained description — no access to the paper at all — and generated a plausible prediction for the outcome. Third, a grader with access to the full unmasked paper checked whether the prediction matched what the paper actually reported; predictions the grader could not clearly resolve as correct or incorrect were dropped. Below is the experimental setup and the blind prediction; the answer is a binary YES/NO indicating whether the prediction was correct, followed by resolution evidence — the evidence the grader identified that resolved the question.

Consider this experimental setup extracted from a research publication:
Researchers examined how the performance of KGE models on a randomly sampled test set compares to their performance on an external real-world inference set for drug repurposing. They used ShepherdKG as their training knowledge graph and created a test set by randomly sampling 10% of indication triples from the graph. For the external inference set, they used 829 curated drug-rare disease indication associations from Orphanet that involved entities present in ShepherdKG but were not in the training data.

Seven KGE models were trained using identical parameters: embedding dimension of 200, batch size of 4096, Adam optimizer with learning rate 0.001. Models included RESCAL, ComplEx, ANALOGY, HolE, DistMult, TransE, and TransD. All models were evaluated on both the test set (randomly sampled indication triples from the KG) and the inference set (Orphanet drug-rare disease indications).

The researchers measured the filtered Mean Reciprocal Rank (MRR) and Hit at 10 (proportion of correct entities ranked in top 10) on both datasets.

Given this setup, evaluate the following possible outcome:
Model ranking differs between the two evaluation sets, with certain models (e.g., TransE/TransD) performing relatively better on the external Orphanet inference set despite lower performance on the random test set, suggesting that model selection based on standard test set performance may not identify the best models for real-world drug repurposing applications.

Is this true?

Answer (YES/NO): NO